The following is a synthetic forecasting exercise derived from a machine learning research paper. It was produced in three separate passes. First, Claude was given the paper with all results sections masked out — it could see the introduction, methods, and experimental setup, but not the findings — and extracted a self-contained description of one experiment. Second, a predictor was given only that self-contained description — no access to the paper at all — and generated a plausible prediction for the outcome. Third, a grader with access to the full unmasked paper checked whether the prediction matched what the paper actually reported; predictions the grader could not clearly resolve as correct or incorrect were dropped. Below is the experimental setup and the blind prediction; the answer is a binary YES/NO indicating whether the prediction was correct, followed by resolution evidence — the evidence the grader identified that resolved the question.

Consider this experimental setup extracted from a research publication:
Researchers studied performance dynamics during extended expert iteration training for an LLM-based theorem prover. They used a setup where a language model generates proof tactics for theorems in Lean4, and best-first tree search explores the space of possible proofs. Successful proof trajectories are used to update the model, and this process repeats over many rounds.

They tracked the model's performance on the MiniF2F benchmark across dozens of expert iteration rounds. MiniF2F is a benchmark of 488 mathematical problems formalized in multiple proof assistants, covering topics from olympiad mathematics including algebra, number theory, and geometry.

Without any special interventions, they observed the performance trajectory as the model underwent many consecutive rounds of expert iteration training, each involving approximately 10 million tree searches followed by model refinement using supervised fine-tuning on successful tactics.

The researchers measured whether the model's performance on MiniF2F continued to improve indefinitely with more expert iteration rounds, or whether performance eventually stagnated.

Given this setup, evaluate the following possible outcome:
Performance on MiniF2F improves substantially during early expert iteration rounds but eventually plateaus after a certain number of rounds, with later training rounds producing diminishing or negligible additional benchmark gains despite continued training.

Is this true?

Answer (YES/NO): YES